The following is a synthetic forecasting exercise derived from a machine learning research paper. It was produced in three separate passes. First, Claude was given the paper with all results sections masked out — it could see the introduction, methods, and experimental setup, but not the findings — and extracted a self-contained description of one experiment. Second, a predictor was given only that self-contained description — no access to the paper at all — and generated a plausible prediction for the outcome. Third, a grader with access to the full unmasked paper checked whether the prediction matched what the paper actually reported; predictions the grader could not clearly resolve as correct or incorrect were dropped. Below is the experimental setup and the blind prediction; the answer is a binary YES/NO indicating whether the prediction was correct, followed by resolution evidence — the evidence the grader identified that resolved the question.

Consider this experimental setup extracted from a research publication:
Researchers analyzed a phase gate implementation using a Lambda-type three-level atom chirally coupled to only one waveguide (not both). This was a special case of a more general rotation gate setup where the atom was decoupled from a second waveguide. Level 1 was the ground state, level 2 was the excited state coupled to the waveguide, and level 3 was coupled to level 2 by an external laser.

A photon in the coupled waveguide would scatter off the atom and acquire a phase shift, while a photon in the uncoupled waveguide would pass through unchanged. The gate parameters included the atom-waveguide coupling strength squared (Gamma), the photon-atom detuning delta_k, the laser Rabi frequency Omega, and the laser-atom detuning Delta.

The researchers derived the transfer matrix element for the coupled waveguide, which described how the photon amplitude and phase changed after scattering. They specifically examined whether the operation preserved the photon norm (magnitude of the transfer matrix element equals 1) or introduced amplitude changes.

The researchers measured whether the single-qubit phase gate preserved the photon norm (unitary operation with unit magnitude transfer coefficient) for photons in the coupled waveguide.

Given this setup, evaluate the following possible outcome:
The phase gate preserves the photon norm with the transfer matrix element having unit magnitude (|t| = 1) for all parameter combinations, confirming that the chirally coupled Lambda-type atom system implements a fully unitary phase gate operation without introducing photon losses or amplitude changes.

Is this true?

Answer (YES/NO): YES